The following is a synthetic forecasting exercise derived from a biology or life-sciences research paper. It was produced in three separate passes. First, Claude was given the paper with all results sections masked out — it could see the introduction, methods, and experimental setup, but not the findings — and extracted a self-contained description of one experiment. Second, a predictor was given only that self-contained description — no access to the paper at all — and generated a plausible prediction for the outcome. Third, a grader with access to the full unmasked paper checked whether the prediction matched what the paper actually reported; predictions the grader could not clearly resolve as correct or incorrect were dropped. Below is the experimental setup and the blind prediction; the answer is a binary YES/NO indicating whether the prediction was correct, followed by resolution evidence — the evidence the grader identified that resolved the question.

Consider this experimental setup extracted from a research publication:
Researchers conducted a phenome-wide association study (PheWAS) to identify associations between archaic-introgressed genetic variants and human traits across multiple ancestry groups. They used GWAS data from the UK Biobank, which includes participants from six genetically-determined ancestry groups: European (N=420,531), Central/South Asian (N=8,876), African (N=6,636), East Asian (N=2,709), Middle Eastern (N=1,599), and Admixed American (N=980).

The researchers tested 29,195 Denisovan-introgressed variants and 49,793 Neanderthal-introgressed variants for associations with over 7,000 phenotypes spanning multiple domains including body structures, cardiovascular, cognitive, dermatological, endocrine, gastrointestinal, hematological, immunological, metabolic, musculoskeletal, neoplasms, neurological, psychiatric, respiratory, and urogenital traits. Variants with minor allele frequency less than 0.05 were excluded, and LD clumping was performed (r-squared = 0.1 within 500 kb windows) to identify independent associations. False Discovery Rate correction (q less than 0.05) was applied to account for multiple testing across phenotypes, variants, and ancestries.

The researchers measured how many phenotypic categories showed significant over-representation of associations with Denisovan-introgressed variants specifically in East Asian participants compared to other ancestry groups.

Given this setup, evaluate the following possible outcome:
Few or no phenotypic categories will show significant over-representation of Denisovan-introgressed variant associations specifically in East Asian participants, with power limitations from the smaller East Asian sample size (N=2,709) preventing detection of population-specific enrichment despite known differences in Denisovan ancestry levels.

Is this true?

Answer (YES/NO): YES